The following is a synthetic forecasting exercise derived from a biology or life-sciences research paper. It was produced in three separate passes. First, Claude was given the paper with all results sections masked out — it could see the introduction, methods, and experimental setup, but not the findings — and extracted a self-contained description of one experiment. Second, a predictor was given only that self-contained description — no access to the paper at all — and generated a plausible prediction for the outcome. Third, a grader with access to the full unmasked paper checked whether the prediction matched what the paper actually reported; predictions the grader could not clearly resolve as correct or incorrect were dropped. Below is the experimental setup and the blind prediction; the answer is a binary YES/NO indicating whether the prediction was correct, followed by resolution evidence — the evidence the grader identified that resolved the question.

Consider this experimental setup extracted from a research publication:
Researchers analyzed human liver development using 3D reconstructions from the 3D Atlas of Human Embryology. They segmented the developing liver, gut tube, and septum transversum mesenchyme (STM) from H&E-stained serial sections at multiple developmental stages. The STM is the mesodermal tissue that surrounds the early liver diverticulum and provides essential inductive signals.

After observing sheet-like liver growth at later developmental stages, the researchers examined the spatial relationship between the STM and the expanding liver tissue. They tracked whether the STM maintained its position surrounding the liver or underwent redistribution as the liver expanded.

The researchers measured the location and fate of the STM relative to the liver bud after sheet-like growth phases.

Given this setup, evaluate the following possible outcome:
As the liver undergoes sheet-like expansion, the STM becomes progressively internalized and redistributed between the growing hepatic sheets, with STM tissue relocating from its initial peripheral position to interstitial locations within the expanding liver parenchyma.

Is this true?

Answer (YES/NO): YES